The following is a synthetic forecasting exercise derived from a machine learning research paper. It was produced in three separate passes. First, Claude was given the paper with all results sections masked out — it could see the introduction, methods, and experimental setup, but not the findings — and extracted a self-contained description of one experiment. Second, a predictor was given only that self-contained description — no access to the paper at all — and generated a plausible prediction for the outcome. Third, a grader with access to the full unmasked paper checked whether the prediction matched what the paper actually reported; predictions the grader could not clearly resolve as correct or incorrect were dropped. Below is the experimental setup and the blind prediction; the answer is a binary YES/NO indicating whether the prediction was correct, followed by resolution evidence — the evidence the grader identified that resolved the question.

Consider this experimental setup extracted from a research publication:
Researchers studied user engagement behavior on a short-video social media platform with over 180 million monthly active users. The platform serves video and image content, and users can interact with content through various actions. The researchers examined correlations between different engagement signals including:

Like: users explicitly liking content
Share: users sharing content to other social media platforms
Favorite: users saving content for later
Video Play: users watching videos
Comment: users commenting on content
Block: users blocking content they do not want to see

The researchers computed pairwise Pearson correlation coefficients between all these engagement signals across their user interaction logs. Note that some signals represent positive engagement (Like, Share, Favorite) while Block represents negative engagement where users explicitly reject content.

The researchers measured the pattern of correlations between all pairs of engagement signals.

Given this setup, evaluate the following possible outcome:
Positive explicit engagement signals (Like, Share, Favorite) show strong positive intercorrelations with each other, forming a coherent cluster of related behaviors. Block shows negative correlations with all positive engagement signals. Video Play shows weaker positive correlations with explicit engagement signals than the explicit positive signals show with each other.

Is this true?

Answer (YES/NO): NO